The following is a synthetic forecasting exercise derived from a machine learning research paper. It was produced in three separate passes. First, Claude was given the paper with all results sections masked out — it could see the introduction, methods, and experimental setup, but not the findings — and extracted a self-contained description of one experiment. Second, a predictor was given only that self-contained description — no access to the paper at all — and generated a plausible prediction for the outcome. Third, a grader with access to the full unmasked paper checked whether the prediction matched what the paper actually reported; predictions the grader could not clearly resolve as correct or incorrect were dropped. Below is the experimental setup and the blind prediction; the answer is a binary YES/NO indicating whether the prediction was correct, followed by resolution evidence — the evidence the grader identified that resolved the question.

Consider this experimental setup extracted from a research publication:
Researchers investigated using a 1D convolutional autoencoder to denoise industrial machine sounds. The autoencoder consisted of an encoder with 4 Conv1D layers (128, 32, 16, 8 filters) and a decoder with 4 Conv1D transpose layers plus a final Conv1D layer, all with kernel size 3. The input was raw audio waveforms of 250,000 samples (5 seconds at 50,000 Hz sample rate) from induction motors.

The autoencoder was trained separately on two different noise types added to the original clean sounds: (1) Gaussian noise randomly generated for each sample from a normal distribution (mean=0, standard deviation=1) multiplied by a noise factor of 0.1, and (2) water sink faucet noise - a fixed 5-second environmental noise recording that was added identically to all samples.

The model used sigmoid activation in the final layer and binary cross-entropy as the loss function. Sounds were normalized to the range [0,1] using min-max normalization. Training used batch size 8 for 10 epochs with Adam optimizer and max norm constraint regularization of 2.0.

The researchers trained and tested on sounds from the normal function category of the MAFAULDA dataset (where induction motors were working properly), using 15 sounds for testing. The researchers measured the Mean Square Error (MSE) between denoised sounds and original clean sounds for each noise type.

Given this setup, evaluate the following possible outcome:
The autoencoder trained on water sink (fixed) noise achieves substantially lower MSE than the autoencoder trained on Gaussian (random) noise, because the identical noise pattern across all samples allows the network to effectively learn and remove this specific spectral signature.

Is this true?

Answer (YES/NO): NO